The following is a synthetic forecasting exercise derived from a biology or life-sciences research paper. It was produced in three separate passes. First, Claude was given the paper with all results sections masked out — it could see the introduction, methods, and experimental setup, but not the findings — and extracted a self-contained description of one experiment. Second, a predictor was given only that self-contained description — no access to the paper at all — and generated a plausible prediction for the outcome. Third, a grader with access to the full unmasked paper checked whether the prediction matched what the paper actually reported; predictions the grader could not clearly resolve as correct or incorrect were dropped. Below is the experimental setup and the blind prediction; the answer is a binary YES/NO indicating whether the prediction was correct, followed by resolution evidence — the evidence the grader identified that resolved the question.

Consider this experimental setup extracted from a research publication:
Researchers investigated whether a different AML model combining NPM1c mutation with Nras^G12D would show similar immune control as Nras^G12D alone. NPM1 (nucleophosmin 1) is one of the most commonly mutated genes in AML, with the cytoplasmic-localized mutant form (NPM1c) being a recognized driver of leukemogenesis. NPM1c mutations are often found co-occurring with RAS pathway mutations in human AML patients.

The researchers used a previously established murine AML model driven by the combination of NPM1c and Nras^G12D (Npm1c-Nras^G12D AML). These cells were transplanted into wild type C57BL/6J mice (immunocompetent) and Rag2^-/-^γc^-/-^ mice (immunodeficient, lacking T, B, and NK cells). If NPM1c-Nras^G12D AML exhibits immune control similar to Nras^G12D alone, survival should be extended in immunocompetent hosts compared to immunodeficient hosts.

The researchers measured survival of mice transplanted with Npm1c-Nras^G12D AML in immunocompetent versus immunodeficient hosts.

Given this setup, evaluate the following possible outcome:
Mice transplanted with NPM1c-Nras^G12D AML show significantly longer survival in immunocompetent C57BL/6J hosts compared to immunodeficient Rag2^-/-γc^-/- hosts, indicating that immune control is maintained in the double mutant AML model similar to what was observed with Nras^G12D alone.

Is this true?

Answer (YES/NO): YES